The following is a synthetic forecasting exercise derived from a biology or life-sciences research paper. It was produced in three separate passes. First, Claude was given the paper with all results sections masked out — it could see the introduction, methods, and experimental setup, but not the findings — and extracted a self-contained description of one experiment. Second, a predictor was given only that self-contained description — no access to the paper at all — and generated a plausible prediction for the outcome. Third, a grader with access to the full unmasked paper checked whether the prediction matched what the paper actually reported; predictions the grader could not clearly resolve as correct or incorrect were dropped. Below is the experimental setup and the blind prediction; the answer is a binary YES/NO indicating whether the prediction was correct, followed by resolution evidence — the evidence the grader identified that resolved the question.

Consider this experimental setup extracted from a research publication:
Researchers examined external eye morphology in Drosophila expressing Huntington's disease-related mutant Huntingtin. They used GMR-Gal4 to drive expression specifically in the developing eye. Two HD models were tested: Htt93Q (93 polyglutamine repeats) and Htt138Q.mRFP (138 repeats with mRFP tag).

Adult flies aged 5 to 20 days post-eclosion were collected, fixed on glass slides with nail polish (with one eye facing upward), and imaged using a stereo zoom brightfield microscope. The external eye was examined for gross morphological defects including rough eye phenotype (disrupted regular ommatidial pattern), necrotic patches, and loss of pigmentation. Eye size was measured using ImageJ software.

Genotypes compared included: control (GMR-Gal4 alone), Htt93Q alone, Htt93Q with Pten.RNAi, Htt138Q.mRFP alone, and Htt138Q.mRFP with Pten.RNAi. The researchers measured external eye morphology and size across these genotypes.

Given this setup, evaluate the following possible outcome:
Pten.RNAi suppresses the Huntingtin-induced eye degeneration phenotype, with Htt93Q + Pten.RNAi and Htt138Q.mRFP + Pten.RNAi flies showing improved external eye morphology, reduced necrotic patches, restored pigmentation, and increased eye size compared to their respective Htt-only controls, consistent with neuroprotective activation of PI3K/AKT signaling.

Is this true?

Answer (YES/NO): YES